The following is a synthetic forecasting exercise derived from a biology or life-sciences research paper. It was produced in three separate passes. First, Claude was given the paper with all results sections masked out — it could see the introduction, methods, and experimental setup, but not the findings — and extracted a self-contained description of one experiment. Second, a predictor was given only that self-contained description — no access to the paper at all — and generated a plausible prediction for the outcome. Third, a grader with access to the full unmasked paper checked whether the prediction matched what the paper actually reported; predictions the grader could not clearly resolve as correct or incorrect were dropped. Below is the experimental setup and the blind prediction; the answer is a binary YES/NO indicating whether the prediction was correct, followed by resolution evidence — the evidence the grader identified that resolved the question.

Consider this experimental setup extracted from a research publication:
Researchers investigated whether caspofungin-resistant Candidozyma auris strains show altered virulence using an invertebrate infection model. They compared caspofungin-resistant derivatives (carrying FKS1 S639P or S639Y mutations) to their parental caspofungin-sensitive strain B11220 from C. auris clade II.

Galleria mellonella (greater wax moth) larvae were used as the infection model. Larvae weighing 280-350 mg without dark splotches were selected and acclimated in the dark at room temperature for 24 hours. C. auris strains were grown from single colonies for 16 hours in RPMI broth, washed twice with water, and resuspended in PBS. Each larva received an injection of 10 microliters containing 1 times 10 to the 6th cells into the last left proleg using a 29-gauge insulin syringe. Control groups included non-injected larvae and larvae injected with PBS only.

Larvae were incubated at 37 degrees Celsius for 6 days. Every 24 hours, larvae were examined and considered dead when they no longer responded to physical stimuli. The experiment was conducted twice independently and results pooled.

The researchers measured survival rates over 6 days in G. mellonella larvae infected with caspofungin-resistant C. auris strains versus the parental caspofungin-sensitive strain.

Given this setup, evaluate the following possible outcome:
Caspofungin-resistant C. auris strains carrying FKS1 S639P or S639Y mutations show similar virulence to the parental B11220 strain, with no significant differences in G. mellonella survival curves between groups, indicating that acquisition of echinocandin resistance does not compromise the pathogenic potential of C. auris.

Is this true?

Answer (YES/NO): YES